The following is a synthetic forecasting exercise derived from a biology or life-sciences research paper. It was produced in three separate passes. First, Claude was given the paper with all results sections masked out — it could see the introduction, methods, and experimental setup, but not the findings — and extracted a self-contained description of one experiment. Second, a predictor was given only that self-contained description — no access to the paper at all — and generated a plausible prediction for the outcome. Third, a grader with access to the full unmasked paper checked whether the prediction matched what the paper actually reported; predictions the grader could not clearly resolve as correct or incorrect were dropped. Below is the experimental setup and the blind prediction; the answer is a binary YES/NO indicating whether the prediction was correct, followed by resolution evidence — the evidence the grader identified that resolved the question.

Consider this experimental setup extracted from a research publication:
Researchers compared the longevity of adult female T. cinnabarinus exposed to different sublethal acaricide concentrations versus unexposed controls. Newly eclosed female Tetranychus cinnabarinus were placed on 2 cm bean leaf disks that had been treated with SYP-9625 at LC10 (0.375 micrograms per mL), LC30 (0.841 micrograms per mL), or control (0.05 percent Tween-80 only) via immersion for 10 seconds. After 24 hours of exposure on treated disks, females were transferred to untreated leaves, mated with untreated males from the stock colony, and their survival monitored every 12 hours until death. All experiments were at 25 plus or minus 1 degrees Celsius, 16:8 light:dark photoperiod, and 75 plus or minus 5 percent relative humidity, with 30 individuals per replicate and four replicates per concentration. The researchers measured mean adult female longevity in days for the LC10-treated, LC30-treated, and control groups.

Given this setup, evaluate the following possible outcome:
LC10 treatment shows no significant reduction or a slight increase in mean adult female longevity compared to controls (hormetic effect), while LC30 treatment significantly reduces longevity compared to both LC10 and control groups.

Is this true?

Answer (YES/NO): NO